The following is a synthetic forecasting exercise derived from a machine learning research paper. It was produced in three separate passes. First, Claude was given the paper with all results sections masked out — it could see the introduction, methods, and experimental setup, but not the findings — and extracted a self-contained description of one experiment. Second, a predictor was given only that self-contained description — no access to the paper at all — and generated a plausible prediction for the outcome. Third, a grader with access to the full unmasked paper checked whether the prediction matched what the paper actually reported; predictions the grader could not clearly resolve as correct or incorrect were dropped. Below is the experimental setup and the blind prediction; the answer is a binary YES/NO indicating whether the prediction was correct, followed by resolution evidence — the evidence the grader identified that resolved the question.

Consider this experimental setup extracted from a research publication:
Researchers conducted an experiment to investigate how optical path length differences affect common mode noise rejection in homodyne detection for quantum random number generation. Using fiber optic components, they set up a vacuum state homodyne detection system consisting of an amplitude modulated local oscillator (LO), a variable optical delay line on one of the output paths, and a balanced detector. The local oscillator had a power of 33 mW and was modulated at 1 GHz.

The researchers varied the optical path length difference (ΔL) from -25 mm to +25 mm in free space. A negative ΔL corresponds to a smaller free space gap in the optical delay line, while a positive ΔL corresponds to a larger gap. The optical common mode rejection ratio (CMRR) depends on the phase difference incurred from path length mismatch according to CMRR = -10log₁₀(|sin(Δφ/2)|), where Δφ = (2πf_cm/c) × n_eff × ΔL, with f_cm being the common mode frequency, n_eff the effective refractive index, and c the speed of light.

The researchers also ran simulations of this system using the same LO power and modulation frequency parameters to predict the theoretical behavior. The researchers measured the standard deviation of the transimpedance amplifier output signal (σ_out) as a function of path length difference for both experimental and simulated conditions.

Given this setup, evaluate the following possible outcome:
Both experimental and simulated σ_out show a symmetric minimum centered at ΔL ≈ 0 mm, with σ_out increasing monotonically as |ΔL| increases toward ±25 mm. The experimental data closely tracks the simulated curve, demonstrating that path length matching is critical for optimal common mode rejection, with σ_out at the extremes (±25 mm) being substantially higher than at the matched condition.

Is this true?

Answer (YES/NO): NO